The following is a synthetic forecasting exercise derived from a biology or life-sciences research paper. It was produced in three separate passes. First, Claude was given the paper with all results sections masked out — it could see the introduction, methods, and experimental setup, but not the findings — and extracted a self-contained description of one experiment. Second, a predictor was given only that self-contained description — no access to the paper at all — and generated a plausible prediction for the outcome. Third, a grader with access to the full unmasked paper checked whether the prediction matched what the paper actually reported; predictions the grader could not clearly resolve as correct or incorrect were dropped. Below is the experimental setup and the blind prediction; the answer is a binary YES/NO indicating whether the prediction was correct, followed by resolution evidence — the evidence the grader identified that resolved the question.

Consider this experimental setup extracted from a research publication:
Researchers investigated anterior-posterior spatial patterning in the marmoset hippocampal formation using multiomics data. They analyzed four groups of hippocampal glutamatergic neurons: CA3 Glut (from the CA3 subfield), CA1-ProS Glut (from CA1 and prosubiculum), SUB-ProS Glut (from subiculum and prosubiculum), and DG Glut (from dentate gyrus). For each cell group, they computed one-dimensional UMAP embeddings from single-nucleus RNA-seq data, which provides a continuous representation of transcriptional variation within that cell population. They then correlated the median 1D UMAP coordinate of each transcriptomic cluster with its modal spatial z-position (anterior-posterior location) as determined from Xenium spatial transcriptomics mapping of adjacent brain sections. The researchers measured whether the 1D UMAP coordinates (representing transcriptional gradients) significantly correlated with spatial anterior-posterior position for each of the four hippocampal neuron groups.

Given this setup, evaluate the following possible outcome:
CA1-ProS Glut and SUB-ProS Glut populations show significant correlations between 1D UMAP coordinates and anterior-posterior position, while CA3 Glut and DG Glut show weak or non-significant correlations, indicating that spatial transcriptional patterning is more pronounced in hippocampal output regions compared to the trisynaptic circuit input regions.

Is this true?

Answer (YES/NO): NO